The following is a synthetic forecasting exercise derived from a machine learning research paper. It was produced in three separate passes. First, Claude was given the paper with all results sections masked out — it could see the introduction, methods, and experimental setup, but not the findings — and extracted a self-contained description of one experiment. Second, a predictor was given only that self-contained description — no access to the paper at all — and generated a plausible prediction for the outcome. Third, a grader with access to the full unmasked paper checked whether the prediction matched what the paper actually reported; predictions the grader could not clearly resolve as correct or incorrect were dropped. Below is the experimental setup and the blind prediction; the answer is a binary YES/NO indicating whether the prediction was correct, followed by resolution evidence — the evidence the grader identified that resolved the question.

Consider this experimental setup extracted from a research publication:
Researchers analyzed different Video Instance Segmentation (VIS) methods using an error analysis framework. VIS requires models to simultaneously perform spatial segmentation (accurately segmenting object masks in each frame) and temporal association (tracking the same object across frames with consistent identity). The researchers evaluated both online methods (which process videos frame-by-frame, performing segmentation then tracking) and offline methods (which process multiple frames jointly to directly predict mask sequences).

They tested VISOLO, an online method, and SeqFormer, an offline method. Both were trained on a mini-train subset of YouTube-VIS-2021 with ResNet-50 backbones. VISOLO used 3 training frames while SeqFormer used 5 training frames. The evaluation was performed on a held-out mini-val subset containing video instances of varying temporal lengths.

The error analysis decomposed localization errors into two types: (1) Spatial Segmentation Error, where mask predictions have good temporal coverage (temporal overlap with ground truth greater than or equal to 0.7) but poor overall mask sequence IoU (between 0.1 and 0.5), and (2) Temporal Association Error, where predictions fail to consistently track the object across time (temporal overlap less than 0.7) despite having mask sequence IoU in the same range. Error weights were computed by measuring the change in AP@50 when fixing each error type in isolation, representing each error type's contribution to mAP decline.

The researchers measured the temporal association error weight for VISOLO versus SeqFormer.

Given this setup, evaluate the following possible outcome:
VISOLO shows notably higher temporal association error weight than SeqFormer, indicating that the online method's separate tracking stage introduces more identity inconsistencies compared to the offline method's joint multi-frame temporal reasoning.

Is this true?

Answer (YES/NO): YES